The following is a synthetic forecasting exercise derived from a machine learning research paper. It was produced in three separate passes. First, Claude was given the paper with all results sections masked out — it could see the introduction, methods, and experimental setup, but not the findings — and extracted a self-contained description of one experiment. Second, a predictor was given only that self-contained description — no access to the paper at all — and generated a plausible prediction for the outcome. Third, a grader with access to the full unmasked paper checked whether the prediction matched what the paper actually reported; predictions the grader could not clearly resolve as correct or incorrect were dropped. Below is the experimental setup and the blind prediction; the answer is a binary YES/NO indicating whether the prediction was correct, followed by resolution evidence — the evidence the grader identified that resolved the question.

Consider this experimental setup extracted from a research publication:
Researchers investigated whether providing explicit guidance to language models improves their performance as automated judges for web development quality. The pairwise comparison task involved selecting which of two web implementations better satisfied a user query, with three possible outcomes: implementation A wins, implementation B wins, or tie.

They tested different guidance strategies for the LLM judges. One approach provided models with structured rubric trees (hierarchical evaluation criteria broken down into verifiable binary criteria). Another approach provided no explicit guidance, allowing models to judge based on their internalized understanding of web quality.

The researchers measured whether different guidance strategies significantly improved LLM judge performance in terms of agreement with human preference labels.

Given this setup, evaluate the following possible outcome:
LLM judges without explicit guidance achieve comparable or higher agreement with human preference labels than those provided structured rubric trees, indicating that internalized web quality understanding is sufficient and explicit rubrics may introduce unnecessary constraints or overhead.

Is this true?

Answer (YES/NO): YES